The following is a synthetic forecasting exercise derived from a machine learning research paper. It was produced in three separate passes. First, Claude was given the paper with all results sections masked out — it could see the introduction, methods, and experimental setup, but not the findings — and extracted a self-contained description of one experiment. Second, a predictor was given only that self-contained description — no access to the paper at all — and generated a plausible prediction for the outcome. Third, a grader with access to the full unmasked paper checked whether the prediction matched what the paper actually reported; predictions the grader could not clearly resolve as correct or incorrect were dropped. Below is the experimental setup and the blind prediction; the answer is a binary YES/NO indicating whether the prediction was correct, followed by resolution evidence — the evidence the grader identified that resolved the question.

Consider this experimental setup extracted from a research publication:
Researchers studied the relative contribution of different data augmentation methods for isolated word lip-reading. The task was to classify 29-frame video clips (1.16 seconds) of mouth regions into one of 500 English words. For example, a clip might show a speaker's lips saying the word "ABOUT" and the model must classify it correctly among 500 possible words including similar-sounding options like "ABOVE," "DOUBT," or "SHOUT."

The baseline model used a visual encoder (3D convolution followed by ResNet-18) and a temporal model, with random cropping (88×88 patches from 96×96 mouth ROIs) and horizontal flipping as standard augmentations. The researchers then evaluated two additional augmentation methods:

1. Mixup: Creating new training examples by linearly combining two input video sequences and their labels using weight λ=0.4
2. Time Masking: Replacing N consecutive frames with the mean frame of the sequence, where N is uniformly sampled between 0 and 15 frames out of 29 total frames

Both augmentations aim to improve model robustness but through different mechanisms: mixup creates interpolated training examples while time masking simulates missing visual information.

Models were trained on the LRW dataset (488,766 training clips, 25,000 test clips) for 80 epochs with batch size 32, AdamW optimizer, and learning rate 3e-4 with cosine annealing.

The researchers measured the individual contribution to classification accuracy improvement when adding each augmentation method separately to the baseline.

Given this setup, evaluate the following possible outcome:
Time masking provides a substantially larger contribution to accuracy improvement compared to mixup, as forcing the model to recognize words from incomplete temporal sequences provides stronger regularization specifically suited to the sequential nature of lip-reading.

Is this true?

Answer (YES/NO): YES